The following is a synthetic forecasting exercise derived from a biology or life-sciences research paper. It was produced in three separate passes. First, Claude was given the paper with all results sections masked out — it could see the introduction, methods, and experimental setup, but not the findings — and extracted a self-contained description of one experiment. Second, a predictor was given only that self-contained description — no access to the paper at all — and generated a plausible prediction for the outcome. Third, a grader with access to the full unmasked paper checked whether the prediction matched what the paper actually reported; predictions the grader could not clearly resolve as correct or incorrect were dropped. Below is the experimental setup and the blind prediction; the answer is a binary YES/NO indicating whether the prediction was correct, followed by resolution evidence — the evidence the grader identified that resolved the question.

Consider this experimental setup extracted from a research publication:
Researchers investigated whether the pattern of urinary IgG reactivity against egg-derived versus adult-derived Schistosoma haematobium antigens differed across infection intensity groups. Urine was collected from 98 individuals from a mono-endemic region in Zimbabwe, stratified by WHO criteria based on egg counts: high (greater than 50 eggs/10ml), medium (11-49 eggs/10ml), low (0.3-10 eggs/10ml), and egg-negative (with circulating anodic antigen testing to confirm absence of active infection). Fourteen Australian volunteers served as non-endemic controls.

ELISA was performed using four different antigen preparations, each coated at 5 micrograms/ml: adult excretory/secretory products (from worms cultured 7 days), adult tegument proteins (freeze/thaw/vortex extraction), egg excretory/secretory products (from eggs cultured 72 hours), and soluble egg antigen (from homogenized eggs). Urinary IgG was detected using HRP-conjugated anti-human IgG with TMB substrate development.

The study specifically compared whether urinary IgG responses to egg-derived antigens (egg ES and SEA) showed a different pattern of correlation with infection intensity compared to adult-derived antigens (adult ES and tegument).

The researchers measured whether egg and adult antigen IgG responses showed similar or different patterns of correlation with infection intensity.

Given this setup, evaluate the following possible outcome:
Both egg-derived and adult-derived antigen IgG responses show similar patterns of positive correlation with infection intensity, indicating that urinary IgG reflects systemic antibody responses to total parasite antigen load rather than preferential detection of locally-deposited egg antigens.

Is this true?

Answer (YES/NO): NO